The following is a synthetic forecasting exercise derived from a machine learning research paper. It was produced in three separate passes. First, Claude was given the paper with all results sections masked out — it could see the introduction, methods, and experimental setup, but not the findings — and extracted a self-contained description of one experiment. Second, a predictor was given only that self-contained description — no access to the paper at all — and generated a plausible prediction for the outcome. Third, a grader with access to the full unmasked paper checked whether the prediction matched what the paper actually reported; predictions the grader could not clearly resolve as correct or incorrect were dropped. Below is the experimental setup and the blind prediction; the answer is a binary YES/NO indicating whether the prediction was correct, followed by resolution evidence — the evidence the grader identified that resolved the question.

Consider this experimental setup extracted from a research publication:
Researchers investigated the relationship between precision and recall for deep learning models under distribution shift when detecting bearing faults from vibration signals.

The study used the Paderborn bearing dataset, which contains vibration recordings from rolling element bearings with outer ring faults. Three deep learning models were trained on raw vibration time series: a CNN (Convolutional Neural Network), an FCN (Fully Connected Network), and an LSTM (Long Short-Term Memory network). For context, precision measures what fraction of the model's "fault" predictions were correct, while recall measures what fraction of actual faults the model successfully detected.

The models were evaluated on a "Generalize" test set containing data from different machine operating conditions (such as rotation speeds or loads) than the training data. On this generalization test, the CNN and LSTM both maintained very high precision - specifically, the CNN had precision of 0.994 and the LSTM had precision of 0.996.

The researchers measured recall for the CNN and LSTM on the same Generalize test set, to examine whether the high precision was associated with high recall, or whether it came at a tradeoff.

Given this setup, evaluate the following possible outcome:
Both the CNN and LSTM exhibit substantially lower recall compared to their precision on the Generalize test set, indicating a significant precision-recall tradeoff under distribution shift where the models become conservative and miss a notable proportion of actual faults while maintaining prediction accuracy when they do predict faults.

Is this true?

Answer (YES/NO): YES